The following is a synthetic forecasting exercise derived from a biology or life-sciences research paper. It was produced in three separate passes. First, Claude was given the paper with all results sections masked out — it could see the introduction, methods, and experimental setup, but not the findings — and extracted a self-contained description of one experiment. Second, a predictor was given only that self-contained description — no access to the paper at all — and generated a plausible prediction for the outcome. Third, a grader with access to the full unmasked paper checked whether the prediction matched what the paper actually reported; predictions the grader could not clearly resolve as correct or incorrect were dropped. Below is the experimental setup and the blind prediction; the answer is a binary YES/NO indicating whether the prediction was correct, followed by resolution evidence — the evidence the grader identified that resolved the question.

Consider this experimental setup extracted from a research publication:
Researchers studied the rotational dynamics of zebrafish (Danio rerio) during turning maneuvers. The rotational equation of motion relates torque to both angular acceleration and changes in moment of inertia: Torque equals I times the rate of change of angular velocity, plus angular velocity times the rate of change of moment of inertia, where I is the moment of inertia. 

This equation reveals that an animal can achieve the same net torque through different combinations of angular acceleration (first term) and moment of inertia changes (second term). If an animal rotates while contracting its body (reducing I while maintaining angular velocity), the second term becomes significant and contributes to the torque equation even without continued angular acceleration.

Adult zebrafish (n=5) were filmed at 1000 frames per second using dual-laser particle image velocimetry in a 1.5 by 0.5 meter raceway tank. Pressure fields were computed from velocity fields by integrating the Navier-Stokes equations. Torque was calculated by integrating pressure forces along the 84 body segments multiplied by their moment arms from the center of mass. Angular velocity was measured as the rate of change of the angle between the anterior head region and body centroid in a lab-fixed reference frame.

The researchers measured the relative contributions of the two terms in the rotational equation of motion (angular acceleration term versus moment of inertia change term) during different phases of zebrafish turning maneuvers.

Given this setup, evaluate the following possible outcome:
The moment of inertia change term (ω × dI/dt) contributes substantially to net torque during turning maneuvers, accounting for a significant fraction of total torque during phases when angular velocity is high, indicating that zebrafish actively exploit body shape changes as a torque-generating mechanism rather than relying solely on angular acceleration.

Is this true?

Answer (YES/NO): NO